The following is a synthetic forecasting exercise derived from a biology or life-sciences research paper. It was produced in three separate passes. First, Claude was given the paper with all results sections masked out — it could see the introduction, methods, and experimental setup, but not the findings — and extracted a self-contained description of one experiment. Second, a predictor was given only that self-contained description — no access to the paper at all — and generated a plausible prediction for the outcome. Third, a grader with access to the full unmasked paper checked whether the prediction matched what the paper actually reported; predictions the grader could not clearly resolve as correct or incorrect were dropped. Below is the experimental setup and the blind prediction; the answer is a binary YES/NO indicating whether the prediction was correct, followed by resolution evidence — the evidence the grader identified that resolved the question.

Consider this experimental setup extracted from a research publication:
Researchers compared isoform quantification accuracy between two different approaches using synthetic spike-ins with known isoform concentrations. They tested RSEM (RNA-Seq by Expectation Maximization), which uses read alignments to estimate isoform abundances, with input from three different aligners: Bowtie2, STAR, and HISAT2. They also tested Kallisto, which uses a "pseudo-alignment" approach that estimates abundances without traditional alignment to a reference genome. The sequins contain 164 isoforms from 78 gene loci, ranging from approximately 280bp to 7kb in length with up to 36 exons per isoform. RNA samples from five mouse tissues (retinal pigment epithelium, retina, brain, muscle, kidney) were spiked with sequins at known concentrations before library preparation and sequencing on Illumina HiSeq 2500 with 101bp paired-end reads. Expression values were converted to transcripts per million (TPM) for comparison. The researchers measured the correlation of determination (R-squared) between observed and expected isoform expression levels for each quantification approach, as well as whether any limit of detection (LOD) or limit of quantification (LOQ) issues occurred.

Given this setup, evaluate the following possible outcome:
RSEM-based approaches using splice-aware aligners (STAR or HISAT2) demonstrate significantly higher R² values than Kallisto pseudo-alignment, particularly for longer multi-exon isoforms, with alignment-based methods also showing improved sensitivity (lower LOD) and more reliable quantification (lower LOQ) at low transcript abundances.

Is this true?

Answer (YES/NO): NO